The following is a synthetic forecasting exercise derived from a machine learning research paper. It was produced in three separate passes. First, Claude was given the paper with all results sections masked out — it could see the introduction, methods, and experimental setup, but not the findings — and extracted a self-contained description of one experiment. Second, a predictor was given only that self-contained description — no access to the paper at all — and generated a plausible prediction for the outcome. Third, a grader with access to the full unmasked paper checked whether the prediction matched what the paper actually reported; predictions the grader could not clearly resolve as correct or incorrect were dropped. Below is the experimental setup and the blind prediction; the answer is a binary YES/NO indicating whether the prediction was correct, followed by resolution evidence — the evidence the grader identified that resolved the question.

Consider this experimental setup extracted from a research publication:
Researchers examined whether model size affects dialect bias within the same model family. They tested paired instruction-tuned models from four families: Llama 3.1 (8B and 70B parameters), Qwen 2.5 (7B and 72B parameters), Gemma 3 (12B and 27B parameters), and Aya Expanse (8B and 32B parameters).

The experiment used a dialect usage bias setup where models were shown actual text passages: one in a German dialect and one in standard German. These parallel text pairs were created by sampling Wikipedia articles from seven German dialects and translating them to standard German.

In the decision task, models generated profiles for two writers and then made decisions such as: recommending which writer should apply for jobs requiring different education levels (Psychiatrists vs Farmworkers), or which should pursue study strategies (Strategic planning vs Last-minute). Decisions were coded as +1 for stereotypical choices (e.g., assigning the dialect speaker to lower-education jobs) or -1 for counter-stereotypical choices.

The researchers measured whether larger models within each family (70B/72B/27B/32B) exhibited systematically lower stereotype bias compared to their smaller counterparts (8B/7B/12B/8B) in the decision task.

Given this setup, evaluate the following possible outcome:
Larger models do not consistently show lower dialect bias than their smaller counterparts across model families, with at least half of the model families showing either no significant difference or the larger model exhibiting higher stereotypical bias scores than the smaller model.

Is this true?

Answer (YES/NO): YES